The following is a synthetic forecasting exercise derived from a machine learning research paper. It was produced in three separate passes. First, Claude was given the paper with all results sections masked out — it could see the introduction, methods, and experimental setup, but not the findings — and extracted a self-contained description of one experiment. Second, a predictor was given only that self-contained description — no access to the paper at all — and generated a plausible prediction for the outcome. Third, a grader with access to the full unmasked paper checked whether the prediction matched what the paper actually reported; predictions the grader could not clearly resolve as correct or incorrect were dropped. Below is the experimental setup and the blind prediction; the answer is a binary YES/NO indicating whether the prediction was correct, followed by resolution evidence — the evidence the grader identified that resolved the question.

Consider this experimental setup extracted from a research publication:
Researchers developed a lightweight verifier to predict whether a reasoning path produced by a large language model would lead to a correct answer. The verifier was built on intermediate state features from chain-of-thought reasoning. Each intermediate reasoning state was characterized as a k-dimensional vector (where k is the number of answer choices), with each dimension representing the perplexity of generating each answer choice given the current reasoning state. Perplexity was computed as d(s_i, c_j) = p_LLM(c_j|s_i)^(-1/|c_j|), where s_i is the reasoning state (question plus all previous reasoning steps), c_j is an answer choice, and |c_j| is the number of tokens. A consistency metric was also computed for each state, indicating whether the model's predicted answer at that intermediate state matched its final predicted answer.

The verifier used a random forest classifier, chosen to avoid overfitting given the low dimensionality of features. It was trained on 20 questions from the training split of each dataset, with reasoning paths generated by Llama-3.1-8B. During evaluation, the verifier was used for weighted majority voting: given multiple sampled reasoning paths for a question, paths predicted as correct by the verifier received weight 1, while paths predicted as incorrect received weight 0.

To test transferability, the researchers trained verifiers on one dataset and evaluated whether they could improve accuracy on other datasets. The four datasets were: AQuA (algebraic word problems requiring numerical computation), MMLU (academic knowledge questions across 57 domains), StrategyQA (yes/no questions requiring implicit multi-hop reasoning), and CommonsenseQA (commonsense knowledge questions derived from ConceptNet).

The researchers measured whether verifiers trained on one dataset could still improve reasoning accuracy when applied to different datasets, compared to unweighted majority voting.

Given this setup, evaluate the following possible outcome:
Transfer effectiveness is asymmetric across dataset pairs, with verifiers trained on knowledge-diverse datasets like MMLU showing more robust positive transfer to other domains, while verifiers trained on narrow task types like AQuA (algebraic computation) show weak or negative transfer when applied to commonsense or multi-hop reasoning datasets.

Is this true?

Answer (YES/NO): NO